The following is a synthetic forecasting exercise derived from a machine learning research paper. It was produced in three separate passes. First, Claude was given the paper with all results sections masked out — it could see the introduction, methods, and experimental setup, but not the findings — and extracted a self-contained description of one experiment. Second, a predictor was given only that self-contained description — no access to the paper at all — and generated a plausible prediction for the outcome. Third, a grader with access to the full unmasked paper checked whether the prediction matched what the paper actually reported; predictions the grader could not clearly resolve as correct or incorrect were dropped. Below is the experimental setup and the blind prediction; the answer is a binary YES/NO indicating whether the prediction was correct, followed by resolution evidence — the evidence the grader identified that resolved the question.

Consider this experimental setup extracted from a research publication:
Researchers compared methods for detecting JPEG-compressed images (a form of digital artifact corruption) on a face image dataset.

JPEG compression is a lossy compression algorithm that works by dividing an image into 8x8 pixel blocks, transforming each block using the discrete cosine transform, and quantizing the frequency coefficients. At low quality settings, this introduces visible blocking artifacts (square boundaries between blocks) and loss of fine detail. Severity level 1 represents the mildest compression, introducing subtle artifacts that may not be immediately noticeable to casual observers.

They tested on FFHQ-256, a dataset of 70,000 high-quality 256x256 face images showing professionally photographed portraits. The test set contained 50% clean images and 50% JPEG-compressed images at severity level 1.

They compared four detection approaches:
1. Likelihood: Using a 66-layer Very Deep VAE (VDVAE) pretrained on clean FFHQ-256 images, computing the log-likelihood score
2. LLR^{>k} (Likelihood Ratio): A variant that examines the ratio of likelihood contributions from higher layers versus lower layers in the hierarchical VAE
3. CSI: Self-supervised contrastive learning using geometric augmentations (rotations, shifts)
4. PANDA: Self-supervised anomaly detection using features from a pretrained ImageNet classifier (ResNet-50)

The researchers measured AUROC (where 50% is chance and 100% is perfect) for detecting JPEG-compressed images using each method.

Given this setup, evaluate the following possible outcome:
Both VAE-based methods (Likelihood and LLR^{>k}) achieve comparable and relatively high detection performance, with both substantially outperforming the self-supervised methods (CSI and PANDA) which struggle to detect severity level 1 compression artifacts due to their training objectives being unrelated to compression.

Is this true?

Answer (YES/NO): NO